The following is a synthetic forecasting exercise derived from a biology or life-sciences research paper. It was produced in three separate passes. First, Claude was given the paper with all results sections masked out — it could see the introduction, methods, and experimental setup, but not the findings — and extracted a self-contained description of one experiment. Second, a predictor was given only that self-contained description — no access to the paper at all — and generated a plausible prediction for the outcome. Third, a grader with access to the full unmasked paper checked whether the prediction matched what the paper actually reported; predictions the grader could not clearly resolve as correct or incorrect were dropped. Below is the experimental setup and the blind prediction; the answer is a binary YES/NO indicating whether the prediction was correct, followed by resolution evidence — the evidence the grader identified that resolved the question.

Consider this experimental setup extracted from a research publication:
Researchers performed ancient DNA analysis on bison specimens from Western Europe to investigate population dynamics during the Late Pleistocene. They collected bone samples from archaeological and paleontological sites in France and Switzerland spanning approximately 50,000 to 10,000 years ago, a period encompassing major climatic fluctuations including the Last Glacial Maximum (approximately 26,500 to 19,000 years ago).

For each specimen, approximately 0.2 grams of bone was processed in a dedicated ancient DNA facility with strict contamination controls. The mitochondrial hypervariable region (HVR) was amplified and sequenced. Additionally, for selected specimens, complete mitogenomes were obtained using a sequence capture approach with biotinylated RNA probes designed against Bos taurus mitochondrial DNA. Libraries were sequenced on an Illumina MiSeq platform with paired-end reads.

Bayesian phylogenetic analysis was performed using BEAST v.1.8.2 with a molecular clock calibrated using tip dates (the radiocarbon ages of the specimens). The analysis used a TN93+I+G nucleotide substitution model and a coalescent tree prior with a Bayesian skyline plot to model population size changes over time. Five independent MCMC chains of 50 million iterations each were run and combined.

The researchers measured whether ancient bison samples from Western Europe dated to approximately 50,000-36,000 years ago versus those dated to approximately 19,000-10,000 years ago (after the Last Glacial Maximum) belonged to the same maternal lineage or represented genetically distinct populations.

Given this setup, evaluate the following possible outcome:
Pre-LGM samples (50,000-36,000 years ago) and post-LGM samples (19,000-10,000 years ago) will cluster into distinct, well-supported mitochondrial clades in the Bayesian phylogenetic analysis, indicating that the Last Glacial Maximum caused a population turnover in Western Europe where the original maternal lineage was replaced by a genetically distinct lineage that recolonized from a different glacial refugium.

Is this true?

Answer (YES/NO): NO